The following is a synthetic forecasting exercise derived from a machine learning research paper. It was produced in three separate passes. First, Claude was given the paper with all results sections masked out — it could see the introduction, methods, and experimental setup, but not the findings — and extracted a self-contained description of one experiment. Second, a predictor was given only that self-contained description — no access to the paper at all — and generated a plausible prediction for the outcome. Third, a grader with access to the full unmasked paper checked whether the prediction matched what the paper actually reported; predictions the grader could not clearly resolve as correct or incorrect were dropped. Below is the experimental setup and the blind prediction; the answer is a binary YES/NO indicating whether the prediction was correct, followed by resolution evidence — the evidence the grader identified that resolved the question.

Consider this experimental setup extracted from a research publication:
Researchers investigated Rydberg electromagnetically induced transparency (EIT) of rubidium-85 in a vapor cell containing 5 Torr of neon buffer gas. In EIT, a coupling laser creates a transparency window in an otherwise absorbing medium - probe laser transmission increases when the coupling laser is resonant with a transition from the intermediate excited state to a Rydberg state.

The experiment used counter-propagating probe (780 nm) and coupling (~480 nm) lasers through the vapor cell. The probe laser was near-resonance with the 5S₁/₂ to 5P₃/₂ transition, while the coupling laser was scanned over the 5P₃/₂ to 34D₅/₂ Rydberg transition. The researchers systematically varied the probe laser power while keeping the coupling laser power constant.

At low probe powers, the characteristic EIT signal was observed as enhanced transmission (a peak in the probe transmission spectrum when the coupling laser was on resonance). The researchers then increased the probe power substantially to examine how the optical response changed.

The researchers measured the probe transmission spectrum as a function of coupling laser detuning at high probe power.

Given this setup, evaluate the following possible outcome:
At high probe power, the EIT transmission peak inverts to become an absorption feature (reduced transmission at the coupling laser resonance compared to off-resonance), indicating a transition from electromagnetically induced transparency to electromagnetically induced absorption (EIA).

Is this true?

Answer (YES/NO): YES